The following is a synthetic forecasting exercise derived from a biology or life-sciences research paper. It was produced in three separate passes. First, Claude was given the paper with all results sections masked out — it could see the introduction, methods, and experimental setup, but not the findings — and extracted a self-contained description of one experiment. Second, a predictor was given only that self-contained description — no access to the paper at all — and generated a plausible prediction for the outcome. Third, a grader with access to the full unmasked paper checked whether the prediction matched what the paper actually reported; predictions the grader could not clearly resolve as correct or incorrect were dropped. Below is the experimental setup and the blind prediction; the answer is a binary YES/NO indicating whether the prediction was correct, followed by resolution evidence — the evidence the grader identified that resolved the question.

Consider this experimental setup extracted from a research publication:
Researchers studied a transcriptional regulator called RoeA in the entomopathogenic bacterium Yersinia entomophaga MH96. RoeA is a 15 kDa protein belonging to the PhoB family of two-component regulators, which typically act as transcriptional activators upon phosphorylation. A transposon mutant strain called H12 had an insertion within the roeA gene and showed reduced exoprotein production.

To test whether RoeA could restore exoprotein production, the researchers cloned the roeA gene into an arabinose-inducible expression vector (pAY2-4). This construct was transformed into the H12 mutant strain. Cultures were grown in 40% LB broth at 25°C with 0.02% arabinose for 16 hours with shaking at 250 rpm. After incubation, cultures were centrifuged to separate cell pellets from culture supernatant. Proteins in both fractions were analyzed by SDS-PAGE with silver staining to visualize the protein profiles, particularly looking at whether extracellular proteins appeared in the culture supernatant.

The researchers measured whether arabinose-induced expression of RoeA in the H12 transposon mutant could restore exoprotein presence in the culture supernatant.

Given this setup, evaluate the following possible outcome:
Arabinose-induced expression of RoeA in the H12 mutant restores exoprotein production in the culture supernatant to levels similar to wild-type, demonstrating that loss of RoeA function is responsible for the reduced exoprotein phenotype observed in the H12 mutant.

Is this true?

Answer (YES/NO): NO